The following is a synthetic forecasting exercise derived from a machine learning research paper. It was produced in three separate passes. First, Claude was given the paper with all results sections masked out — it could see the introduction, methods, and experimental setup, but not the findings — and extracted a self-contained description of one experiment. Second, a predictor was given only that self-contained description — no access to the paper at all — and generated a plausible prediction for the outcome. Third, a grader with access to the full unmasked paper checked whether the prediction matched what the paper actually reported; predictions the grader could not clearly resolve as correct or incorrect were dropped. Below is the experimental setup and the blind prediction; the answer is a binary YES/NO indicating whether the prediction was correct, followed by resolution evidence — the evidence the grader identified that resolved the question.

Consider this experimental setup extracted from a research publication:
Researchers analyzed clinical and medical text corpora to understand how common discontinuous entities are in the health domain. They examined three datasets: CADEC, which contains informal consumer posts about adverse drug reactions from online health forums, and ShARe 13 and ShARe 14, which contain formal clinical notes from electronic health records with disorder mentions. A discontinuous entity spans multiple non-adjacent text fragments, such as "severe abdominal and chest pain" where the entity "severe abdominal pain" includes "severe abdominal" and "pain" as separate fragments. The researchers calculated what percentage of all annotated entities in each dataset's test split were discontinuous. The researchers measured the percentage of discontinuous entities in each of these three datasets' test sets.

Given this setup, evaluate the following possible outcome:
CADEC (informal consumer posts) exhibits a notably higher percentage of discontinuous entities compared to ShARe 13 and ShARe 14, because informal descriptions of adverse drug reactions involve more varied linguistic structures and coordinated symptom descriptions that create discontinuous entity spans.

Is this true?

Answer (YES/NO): NO